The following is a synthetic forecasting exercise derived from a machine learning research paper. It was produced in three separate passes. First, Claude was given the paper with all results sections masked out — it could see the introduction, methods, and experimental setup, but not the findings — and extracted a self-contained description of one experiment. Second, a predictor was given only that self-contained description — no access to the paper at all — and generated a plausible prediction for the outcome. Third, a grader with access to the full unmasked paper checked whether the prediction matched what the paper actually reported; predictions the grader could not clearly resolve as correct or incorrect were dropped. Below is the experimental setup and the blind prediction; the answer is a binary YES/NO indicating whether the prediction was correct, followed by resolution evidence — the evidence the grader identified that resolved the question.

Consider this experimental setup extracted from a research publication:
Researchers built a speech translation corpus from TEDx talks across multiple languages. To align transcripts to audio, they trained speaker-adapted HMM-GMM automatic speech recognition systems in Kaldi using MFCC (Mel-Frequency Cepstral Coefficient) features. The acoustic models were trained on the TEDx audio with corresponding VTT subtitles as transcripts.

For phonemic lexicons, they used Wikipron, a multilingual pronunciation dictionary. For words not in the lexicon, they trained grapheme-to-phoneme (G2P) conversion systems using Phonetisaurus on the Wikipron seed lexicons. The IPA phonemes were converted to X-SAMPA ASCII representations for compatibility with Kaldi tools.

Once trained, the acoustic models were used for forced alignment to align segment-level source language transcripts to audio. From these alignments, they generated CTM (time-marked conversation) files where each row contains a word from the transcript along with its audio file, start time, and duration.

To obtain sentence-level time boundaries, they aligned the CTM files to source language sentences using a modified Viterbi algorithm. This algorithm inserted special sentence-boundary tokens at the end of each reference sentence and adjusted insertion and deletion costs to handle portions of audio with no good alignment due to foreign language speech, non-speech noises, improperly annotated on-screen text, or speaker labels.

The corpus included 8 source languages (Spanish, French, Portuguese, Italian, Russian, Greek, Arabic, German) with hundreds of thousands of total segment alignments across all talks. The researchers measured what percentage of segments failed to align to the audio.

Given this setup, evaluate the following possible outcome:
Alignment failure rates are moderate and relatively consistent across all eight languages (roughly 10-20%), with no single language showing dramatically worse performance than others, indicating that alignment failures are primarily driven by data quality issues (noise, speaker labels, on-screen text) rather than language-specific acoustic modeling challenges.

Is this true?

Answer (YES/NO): NO